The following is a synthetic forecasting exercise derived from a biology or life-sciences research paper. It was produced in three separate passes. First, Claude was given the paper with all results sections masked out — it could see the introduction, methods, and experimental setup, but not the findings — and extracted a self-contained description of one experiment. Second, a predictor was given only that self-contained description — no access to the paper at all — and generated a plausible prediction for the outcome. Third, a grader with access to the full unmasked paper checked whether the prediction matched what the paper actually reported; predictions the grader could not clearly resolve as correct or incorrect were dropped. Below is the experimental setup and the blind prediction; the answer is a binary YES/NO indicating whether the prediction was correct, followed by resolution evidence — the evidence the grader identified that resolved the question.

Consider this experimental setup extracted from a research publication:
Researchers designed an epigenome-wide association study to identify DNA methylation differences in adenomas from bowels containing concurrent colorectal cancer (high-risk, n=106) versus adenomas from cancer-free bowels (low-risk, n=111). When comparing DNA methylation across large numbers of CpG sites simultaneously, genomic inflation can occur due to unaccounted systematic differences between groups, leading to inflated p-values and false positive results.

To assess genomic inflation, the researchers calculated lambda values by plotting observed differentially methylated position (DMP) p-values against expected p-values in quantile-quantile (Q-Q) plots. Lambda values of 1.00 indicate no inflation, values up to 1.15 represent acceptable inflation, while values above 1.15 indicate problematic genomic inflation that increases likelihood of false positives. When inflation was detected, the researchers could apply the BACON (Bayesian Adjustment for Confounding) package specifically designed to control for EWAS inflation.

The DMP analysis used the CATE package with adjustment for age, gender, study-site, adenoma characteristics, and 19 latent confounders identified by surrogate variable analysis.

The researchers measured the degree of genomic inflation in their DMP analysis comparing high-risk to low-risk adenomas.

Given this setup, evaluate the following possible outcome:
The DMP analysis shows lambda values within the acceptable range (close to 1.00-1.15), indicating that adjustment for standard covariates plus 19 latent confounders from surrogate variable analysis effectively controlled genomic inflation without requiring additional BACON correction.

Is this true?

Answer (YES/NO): NO